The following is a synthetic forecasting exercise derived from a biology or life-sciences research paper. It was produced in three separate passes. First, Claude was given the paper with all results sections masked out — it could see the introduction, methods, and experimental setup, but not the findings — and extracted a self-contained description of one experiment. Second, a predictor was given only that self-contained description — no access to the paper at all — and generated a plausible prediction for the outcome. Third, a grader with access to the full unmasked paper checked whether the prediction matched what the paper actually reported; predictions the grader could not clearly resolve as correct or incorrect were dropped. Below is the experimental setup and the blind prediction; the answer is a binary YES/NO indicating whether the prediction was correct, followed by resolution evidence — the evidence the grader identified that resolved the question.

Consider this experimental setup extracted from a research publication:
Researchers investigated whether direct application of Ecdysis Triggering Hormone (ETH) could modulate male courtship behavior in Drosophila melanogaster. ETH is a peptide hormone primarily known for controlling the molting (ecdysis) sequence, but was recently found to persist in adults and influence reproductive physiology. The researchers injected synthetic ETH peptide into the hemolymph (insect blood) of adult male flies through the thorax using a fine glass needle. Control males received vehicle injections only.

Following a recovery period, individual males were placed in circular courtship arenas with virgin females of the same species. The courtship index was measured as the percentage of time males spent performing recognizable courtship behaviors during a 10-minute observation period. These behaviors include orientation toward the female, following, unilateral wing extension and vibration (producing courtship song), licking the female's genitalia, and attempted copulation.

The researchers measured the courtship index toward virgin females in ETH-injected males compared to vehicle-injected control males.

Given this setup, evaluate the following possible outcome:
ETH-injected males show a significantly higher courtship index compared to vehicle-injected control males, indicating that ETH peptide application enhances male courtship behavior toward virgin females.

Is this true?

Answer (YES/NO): NO